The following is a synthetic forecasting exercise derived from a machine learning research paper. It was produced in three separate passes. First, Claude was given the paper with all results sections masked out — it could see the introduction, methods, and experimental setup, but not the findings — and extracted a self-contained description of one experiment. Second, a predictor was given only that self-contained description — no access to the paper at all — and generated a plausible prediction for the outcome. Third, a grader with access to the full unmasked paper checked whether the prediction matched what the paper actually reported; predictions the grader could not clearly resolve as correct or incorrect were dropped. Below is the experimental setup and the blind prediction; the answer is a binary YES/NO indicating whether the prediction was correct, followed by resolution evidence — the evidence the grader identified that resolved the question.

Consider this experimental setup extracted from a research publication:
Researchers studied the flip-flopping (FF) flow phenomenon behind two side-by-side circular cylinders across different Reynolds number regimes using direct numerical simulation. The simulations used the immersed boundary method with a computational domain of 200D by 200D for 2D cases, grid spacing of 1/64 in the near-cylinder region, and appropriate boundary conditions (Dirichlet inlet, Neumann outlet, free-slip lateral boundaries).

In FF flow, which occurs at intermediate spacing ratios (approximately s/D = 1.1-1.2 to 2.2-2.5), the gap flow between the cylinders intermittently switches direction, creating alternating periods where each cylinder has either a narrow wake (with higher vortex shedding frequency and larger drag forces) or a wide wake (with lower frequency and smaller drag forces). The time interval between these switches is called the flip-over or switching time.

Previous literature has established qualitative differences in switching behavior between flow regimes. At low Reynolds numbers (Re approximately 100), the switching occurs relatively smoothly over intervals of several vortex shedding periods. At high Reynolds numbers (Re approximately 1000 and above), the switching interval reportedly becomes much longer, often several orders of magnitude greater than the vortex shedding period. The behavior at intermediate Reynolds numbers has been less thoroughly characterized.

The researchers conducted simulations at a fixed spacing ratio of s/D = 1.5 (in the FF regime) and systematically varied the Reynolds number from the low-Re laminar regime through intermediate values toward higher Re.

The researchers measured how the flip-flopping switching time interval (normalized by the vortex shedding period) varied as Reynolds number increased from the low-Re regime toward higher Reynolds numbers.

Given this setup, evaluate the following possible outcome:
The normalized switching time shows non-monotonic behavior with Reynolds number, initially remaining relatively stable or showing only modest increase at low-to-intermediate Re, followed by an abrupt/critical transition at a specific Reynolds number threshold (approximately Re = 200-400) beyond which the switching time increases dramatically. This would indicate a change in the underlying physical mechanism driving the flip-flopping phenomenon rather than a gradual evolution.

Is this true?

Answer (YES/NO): NO